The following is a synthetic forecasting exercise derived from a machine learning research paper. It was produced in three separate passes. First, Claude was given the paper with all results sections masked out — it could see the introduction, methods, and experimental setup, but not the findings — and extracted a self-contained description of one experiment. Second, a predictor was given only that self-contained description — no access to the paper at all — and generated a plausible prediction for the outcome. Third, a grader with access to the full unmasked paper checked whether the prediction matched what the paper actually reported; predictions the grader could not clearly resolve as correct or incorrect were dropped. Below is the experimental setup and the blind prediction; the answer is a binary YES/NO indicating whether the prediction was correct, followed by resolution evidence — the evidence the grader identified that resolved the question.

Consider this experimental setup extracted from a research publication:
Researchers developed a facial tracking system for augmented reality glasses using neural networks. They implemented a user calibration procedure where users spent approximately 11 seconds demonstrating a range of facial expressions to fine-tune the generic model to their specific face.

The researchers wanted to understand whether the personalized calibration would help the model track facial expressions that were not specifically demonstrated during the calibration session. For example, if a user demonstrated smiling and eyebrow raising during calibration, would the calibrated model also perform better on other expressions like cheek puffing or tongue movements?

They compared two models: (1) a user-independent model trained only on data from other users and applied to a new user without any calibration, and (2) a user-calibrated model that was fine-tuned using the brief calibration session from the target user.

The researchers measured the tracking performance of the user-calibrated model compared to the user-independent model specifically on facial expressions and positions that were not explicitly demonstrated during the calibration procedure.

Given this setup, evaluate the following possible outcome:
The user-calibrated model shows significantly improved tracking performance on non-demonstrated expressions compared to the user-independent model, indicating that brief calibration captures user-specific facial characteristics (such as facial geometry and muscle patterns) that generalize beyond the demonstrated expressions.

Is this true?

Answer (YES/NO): YES